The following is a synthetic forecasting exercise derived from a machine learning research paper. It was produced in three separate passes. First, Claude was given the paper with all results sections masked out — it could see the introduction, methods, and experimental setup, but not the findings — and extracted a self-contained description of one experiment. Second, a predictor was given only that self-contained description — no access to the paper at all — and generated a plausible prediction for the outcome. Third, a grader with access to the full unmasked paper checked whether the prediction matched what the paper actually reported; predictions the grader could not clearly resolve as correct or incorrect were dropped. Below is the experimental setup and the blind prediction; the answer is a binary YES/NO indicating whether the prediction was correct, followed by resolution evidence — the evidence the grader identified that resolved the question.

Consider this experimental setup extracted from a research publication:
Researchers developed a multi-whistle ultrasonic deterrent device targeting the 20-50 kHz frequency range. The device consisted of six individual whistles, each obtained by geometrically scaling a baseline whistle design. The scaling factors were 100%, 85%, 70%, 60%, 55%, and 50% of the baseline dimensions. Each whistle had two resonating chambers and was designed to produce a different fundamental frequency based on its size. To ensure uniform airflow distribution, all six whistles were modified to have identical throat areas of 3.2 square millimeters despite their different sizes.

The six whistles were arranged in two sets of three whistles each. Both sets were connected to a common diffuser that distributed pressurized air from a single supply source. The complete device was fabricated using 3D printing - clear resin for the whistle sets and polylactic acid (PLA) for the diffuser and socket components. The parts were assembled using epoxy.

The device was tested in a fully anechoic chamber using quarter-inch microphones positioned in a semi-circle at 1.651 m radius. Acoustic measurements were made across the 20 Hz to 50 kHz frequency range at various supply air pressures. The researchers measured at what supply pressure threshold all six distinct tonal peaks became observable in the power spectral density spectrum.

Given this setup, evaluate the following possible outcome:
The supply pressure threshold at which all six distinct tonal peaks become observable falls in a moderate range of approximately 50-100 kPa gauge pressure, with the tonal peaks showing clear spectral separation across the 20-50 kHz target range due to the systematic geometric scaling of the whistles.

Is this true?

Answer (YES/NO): NO